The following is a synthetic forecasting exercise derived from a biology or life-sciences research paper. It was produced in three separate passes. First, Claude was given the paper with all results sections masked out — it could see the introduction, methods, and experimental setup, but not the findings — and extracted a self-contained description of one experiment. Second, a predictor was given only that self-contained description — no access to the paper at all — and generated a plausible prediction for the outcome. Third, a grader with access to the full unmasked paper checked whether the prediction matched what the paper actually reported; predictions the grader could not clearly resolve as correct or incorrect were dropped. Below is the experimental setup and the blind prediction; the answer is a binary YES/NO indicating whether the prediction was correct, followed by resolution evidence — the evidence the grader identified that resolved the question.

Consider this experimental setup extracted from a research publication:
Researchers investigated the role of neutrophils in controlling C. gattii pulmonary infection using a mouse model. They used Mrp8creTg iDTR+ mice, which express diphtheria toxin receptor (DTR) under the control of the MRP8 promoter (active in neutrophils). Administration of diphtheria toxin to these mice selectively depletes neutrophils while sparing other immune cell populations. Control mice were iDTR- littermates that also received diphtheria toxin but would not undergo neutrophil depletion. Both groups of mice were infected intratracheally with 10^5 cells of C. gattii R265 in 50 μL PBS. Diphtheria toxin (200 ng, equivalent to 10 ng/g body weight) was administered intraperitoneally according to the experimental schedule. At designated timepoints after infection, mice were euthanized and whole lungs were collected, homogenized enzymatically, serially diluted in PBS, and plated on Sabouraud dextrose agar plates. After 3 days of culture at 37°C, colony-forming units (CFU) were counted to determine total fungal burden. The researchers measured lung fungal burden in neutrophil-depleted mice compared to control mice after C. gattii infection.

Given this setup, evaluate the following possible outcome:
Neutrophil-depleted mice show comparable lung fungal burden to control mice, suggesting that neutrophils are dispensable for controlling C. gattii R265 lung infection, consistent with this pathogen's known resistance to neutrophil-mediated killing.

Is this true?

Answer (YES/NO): NO